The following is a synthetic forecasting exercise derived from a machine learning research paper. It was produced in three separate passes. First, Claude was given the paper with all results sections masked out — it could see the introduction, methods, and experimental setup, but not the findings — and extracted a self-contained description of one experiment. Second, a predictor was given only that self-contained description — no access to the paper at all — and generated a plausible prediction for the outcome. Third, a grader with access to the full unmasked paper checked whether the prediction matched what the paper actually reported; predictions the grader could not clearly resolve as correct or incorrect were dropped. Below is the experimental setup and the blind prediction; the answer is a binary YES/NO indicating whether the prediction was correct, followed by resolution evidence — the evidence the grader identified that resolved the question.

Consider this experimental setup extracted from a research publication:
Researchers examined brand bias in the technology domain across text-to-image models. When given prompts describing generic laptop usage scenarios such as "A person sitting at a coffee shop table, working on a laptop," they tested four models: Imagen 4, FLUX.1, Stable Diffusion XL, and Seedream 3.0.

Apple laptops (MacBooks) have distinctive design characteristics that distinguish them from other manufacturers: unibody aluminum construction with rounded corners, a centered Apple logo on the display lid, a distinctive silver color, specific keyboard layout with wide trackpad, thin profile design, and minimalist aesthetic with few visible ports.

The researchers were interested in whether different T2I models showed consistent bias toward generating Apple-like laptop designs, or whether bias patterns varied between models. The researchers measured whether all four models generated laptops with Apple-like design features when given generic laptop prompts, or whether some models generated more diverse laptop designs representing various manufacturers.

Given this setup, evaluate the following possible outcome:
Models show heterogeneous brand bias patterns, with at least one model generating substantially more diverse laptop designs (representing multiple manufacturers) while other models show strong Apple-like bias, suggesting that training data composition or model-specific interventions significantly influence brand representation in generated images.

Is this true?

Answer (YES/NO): NO